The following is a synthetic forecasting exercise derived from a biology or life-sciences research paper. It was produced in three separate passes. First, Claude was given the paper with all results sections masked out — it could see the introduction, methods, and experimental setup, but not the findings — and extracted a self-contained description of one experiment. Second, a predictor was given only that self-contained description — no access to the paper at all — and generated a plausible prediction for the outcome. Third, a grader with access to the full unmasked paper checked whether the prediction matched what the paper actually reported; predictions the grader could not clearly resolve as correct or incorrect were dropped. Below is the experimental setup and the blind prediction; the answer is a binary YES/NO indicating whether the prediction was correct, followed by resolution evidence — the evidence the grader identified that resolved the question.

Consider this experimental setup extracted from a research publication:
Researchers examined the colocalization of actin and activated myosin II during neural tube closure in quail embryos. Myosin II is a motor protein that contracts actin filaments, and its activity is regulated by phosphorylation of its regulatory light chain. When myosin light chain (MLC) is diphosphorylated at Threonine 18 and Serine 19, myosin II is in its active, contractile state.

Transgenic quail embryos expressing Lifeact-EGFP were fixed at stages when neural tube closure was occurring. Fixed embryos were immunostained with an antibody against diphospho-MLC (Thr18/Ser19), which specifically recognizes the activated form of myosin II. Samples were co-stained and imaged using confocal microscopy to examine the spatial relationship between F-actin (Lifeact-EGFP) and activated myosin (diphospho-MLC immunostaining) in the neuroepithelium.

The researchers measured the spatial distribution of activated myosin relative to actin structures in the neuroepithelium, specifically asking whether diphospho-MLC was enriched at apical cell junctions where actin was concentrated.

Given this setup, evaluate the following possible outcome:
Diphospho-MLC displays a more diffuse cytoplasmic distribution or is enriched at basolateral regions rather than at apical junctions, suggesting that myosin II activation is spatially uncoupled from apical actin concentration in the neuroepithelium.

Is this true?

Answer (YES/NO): NO